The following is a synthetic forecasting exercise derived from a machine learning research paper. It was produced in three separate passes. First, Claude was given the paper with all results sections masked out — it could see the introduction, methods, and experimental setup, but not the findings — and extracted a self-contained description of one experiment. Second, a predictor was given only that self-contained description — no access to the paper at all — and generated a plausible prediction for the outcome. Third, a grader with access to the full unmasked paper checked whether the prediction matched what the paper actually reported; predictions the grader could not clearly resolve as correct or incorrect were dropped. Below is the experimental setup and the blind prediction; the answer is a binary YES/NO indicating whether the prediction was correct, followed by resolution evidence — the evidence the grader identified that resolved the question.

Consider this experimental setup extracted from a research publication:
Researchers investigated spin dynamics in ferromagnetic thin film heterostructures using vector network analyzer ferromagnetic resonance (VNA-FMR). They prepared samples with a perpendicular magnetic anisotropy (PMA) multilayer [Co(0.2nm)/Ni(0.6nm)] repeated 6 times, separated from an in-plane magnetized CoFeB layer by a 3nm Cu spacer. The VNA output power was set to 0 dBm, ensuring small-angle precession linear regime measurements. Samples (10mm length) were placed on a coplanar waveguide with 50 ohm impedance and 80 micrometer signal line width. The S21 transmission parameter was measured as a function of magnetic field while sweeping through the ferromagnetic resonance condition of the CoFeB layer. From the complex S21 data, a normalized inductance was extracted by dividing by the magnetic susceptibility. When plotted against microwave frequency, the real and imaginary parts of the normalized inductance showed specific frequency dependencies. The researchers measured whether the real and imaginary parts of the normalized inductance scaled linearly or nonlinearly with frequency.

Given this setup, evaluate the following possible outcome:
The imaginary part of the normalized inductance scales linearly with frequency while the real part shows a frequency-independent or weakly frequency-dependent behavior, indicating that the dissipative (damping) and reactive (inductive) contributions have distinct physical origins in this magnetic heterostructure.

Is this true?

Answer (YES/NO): NO